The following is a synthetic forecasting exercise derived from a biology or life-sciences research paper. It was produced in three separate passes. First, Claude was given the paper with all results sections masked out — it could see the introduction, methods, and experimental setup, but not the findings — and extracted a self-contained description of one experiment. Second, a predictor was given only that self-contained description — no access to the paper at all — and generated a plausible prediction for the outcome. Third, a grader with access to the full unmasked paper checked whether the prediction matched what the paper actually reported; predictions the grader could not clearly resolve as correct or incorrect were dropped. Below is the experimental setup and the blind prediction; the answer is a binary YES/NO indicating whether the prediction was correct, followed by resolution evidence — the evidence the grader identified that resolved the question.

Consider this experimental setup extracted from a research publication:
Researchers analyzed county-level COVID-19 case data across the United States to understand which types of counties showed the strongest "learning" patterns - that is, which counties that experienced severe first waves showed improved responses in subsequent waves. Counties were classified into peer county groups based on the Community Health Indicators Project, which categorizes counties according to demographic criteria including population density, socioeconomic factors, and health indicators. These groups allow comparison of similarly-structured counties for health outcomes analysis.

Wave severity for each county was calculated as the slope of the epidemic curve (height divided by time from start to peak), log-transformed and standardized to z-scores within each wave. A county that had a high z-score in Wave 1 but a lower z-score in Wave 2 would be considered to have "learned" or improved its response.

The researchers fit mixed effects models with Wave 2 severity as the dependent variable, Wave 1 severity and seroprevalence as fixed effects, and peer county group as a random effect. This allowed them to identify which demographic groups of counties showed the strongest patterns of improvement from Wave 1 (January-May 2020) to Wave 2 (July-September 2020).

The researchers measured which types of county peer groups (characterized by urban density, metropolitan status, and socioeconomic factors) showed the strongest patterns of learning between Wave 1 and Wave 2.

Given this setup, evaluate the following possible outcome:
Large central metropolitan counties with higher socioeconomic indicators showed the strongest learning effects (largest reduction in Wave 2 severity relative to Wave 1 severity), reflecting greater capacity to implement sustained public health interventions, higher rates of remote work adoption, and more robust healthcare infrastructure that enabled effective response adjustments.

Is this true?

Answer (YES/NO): NO